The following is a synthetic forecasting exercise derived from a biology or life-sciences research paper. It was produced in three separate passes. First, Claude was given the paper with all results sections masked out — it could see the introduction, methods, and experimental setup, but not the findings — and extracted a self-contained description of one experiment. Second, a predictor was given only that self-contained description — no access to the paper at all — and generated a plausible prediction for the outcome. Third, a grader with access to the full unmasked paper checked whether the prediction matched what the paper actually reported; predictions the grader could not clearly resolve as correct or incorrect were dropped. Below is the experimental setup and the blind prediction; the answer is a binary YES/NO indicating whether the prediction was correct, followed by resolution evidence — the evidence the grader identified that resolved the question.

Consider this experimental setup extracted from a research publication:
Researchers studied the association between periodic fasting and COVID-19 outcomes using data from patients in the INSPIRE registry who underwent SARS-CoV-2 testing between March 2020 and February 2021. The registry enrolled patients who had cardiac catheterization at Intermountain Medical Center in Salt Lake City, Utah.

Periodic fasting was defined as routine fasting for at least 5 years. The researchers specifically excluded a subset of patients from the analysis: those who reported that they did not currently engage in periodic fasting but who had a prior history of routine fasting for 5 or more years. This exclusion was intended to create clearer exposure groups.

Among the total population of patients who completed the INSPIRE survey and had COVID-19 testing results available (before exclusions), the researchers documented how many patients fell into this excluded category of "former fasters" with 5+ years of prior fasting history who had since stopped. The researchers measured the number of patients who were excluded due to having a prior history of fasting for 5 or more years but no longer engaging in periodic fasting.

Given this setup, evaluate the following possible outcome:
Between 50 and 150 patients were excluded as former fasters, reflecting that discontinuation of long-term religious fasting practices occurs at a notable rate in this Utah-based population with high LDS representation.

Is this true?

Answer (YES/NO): NO